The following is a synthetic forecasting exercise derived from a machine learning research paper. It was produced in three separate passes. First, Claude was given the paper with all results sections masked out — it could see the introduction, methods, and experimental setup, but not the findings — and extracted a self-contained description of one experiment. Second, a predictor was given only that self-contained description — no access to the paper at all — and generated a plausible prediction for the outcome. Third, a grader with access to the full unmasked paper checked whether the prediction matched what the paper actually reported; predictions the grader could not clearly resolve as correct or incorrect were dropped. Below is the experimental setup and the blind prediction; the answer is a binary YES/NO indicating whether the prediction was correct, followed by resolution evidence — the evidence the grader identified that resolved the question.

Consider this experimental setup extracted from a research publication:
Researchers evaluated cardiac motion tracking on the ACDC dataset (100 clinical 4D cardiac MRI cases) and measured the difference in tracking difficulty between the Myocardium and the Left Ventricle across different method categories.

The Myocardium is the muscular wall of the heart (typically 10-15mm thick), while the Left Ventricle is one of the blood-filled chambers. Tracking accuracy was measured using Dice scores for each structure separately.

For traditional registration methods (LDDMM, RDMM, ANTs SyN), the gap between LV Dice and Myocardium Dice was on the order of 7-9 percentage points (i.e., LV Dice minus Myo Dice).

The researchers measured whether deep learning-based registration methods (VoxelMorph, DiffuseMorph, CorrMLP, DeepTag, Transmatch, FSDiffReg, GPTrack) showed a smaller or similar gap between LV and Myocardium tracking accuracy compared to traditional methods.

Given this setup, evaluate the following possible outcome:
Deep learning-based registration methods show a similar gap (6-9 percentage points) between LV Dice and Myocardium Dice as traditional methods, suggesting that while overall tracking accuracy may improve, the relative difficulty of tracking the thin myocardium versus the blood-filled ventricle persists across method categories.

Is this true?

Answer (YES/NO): NO